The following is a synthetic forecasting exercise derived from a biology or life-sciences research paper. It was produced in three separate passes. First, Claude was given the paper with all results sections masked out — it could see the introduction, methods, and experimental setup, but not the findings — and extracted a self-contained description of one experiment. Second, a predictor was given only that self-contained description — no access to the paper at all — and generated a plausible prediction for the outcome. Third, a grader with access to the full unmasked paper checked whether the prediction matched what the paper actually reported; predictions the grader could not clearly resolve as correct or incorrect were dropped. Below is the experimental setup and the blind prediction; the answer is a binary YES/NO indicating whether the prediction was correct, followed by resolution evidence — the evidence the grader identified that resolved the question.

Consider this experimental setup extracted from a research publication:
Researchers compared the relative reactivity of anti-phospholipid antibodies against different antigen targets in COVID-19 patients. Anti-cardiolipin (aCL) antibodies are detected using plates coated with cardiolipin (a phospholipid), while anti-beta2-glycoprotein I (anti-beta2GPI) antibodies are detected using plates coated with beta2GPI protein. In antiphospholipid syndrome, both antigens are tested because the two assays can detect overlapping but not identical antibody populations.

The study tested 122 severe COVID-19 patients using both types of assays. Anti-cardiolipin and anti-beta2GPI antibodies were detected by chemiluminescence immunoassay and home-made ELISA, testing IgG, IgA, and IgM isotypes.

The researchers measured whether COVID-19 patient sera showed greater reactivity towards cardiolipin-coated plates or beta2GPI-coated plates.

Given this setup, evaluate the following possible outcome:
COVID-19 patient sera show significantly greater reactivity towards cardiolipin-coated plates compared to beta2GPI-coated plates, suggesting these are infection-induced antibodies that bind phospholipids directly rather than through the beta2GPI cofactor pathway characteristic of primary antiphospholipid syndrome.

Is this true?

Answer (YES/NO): NO